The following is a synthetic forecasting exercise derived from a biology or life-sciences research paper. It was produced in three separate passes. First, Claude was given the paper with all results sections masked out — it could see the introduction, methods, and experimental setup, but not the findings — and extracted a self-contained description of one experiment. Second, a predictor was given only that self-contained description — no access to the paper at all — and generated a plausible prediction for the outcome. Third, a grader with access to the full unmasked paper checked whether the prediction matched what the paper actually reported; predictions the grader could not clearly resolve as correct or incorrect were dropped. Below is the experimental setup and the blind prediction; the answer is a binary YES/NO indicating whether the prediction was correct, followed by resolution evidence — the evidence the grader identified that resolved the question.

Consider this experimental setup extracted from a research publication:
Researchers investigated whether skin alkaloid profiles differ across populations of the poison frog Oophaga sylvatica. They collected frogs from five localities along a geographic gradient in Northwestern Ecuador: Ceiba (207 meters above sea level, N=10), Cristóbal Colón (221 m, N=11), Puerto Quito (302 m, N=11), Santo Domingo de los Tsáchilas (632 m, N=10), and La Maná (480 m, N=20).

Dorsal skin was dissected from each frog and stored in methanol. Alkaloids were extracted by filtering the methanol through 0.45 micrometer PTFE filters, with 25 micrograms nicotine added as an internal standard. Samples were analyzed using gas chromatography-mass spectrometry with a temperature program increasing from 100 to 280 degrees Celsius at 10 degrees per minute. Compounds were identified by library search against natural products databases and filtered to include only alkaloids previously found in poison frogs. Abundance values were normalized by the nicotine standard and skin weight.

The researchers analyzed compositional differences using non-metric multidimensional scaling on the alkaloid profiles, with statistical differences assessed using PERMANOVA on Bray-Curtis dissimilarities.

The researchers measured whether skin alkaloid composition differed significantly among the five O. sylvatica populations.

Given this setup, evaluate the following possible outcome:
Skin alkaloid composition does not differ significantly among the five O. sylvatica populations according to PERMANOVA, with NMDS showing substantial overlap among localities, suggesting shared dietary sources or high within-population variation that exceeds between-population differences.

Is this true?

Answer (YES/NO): NO